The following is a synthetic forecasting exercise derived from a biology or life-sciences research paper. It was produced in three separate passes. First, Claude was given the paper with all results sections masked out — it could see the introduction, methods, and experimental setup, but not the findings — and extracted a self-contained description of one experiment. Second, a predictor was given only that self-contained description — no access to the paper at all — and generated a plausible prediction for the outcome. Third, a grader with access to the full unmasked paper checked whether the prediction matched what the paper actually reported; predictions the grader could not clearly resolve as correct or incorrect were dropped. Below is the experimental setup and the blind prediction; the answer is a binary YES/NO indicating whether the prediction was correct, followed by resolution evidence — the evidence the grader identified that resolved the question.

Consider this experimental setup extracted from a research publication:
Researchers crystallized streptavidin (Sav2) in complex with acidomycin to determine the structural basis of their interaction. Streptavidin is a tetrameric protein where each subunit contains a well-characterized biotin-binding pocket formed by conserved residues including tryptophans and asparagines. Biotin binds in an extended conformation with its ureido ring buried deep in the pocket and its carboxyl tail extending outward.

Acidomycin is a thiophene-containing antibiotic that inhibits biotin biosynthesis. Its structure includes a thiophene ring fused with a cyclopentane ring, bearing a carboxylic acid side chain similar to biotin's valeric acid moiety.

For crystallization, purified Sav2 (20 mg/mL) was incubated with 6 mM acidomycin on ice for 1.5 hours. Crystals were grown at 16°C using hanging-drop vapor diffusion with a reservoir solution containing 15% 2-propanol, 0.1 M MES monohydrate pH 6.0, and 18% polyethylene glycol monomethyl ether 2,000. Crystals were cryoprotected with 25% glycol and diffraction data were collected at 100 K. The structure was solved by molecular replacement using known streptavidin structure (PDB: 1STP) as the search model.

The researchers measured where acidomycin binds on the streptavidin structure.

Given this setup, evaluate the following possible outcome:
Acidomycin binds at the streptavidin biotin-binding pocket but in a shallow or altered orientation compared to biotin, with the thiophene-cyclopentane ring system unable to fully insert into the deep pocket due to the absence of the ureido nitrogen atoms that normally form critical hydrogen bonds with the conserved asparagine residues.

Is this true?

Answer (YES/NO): NO